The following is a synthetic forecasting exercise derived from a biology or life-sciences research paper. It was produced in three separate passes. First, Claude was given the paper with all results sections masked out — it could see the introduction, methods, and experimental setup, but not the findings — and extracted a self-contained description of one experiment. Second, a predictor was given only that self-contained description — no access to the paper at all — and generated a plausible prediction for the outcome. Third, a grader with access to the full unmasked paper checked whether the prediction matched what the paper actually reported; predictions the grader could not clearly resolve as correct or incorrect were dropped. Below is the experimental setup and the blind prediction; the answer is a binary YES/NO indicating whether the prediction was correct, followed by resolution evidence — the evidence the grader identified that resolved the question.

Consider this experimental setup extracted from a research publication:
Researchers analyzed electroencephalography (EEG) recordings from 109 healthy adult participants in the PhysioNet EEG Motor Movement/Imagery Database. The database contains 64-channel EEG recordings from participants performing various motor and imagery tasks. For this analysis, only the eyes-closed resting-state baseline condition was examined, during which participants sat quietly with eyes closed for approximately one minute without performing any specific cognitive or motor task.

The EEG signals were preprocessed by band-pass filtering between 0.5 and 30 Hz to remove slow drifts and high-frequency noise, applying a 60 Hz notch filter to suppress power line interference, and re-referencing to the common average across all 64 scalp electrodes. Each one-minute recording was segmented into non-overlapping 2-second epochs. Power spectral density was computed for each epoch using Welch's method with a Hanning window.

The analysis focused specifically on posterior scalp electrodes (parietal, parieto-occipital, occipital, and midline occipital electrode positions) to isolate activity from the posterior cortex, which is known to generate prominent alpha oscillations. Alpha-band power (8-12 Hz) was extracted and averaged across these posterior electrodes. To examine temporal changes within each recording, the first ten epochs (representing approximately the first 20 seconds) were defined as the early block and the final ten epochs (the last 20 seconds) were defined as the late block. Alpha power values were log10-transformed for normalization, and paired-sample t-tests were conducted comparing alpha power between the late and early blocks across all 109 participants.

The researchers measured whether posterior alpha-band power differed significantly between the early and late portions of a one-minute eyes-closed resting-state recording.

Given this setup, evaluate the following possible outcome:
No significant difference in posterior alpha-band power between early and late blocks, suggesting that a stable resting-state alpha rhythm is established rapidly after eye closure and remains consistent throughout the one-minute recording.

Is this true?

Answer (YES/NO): NO